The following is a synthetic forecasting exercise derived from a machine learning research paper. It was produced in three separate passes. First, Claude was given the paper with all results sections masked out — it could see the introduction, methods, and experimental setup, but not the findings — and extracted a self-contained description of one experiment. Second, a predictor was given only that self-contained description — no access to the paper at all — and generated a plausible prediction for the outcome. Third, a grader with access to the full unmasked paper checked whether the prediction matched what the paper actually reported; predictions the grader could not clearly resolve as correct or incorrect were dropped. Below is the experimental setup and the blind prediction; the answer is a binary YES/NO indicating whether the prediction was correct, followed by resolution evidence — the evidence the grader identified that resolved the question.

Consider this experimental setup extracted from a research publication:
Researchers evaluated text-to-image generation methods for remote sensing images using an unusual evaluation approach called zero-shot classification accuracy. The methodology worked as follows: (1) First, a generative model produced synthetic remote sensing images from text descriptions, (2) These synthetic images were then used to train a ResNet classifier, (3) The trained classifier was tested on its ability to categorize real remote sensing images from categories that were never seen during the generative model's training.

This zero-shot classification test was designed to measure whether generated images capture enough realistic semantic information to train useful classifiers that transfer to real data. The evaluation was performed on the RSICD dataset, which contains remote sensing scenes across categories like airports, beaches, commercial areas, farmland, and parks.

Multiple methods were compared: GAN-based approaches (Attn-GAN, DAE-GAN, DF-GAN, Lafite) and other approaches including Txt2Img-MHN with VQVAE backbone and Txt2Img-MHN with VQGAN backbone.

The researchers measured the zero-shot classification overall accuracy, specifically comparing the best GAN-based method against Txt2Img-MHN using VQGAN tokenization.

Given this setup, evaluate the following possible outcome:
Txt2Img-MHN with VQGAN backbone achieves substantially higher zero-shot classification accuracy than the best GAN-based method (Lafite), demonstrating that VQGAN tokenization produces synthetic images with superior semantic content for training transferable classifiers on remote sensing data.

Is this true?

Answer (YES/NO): NO